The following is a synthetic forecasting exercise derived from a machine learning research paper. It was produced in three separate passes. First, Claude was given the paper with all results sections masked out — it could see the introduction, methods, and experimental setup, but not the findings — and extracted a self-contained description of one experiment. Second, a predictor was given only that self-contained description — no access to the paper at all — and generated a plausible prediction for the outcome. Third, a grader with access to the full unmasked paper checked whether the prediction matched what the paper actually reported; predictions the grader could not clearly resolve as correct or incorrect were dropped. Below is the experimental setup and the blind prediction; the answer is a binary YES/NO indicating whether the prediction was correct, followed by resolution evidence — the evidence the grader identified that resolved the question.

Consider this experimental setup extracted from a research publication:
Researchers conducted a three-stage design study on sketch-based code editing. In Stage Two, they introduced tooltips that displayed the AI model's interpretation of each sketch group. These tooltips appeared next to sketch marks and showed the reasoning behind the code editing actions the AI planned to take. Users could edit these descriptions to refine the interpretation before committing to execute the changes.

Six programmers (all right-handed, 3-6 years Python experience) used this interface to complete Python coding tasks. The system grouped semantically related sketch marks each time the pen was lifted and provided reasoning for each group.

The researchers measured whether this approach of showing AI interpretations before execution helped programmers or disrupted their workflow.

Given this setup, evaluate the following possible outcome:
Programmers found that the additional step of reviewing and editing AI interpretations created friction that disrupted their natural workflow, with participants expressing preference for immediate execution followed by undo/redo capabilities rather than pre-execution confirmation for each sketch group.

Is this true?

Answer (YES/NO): NO